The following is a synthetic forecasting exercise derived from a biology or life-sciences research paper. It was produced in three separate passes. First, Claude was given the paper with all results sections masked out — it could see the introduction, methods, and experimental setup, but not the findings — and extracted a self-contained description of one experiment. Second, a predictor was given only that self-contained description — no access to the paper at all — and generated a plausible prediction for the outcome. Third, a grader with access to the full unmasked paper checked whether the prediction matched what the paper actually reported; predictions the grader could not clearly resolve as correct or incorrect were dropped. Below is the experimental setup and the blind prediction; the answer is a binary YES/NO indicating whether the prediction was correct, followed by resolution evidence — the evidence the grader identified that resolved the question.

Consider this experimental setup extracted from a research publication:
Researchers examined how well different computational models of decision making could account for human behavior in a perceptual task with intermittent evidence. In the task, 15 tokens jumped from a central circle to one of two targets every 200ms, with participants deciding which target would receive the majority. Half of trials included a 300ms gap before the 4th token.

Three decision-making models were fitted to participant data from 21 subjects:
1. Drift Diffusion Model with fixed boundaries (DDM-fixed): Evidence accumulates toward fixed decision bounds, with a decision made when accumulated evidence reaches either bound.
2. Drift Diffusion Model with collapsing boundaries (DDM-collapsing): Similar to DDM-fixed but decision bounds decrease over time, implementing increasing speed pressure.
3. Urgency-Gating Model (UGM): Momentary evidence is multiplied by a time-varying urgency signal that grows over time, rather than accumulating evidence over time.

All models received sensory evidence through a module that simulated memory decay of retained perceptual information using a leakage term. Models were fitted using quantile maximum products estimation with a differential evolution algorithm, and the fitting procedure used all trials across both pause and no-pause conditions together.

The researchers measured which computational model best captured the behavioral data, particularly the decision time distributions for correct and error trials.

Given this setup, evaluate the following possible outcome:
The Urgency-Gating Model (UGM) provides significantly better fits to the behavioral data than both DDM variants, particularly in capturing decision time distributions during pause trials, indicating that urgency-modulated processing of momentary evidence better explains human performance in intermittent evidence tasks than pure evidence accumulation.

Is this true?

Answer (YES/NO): NO